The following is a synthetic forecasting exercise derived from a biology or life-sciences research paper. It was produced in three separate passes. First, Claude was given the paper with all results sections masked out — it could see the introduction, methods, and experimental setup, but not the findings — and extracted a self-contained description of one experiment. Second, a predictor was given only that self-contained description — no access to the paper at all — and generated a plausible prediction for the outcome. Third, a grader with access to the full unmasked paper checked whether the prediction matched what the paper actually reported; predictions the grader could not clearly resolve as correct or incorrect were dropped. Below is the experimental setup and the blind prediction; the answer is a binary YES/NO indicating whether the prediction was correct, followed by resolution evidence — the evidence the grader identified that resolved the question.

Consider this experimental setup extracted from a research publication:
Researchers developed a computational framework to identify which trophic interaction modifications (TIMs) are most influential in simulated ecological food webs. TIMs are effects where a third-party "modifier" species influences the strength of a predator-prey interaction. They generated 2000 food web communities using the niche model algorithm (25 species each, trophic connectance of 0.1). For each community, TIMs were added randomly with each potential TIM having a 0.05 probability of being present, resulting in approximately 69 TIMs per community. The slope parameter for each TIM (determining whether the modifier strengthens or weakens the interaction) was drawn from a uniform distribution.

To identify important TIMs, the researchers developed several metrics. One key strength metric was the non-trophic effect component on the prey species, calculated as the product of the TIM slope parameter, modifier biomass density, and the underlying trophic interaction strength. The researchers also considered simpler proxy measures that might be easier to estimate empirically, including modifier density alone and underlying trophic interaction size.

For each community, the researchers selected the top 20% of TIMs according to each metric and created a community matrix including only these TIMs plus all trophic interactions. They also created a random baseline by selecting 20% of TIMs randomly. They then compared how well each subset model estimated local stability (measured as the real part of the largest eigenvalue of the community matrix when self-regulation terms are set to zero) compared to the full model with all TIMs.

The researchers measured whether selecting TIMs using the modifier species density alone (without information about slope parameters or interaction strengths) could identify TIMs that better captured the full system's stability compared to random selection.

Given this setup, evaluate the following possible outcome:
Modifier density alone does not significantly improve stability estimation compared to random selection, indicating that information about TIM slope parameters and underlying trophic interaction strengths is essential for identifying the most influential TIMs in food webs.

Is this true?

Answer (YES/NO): NO